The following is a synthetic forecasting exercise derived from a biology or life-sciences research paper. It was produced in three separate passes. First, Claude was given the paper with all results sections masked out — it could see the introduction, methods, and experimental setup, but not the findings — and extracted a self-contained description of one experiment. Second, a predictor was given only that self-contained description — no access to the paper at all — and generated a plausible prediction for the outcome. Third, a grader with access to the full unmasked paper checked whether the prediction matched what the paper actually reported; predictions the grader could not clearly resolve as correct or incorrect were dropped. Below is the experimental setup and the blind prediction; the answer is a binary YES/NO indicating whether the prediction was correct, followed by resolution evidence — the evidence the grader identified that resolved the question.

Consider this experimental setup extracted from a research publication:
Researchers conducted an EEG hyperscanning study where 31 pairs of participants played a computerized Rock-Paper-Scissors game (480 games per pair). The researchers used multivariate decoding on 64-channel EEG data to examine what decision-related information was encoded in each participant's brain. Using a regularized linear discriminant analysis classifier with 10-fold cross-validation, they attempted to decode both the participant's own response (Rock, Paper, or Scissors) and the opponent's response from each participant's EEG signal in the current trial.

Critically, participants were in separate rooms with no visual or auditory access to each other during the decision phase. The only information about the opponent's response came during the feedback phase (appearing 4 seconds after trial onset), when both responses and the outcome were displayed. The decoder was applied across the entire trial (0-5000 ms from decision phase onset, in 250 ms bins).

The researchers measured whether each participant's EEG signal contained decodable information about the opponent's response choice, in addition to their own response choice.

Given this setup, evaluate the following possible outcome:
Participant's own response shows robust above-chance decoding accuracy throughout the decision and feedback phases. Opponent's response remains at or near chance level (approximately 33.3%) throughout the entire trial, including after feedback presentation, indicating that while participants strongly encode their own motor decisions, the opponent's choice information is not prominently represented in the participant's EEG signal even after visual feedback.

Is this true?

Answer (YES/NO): NO